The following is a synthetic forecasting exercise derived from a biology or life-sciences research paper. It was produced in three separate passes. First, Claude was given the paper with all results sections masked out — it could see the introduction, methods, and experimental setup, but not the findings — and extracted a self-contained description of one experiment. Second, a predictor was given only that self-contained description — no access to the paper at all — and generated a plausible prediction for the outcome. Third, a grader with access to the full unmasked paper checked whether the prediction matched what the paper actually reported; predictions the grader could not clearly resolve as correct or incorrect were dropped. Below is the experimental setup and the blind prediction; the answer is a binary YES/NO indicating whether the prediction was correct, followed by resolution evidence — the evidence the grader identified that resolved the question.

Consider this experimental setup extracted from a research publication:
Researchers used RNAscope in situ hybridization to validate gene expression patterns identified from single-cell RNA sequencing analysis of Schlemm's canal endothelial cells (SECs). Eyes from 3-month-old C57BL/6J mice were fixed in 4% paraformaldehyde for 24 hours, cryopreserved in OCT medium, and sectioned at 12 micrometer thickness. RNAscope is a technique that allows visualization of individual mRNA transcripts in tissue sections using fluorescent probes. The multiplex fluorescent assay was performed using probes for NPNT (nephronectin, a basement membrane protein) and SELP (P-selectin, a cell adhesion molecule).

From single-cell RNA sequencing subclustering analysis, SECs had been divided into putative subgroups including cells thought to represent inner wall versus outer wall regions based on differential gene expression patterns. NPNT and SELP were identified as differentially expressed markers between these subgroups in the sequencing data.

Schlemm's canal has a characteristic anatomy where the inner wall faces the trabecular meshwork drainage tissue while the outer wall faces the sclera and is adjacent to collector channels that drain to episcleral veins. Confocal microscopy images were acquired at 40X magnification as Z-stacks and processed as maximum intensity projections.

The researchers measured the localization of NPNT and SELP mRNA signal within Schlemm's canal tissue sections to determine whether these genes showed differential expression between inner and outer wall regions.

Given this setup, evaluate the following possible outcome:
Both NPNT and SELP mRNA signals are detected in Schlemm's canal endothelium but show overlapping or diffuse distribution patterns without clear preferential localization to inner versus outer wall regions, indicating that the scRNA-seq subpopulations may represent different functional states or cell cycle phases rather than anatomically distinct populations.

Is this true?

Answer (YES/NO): NO